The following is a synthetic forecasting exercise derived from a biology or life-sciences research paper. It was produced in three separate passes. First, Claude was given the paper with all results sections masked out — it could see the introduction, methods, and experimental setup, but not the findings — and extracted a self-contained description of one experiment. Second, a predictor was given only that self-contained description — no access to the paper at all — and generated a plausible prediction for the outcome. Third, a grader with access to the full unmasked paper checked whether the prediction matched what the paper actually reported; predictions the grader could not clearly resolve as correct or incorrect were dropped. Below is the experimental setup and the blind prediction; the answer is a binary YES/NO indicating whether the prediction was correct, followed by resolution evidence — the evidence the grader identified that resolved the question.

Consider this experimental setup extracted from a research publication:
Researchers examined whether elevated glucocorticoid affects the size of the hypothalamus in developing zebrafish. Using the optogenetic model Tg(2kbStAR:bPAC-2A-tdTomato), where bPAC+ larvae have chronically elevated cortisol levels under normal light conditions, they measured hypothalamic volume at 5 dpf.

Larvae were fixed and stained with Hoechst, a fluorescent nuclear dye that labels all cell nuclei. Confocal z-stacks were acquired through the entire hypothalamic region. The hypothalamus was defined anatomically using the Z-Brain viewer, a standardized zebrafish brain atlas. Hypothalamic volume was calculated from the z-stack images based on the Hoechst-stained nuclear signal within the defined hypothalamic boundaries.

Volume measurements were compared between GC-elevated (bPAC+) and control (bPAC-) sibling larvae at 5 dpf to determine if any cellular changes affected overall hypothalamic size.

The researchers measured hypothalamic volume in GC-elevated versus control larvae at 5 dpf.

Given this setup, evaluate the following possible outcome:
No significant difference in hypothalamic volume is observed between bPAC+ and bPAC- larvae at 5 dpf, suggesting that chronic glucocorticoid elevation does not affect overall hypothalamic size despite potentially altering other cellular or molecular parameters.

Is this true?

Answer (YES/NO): NO